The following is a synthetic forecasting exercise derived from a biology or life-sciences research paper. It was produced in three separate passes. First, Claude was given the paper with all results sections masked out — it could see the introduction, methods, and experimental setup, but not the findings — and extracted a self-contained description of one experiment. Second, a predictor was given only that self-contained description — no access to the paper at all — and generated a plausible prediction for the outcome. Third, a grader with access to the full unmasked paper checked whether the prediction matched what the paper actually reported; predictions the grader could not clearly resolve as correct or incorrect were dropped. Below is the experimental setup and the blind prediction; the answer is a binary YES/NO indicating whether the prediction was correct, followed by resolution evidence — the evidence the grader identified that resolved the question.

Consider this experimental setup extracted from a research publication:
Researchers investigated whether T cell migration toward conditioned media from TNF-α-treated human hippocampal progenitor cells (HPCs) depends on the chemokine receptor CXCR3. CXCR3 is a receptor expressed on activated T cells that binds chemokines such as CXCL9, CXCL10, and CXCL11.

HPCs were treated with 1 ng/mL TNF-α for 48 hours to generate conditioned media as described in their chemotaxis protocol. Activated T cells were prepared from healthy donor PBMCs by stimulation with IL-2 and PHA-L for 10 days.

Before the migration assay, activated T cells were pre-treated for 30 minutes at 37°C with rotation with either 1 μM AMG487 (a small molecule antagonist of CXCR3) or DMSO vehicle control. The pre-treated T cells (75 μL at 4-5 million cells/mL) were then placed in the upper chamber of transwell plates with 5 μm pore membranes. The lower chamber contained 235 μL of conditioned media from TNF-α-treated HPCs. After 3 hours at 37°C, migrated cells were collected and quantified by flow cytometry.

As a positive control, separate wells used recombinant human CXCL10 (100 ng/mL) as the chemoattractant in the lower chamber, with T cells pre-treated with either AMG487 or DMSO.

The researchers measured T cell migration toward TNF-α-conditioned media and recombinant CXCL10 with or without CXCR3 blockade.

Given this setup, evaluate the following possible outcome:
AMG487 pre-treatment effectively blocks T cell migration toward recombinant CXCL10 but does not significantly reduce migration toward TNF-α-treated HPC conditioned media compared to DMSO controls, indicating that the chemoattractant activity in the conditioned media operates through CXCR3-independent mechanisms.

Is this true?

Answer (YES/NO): NO